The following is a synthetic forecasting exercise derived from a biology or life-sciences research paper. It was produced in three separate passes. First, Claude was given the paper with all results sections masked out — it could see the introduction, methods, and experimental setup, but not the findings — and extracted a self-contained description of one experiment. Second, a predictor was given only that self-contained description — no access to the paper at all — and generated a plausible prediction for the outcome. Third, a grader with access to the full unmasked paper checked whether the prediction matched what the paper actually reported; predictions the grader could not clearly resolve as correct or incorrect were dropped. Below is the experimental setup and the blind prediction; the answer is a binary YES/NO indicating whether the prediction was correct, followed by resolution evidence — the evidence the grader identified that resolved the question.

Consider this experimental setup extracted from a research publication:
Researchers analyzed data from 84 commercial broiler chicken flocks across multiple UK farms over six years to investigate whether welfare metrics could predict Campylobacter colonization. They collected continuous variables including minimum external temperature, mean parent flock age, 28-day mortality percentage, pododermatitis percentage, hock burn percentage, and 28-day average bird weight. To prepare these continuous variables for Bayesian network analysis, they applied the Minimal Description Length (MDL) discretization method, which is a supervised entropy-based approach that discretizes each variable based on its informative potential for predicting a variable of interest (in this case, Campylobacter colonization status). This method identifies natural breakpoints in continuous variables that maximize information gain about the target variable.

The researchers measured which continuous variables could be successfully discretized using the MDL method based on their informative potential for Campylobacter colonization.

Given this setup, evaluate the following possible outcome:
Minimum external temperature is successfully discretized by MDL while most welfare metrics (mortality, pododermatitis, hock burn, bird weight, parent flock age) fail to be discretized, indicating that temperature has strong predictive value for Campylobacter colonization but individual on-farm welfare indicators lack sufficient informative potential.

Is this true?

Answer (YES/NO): YES